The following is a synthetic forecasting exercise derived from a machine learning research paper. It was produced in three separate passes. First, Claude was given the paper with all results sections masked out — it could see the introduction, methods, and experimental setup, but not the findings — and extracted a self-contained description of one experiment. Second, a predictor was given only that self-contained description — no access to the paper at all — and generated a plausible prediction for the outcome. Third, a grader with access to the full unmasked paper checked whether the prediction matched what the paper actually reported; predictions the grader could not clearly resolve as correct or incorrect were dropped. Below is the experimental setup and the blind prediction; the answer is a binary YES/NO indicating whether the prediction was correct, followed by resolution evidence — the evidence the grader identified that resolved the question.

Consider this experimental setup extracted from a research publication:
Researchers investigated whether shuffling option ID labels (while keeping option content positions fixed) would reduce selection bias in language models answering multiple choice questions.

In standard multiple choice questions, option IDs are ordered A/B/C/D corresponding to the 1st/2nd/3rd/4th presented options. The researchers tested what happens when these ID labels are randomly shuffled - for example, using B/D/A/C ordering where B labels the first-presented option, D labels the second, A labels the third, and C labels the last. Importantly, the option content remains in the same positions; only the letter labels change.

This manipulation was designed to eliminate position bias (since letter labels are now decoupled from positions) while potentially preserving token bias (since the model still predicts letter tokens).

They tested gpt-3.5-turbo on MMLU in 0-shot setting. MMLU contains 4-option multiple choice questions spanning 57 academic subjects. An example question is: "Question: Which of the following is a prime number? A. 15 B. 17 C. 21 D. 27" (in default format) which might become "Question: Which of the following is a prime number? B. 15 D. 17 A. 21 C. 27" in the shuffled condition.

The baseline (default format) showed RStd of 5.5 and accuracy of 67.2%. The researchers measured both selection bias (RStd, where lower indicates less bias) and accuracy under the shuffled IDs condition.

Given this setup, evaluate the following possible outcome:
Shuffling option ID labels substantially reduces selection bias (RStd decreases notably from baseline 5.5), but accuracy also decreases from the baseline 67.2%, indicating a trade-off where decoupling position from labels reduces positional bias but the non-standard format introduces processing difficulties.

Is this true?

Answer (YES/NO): NO